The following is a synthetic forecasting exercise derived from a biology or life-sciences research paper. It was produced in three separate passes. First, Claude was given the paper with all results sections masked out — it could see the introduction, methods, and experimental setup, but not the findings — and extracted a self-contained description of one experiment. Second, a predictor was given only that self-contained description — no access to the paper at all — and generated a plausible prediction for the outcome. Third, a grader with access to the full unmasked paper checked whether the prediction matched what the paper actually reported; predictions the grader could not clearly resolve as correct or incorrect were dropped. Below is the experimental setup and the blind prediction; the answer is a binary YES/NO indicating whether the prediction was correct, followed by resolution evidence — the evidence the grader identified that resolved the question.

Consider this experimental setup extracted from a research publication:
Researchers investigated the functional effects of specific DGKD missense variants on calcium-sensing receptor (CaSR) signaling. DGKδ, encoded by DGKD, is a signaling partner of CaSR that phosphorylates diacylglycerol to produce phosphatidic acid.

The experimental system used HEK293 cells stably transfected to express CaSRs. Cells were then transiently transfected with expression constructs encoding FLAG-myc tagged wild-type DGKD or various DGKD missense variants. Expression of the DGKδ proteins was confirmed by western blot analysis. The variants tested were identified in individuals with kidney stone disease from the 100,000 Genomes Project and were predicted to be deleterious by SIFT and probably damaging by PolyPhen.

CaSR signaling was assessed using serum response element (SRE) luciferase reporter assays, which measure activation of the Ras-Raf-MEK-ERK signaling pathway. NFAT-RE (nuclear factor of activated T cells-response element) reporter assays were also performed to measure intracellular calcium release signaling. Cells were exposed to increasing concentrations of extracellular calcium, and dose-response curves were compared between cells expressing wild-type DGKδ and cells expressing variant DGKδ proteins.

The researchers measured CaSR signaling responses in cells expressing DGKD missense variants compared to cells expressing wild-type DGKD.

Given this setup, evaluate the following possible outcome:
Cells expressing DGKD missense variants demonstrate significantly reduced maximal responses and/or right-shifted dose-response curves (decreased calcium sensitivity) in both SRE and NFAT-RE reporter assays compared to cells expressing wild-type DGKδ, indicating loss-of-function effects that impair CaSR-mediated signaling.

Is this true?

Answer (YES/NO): YES